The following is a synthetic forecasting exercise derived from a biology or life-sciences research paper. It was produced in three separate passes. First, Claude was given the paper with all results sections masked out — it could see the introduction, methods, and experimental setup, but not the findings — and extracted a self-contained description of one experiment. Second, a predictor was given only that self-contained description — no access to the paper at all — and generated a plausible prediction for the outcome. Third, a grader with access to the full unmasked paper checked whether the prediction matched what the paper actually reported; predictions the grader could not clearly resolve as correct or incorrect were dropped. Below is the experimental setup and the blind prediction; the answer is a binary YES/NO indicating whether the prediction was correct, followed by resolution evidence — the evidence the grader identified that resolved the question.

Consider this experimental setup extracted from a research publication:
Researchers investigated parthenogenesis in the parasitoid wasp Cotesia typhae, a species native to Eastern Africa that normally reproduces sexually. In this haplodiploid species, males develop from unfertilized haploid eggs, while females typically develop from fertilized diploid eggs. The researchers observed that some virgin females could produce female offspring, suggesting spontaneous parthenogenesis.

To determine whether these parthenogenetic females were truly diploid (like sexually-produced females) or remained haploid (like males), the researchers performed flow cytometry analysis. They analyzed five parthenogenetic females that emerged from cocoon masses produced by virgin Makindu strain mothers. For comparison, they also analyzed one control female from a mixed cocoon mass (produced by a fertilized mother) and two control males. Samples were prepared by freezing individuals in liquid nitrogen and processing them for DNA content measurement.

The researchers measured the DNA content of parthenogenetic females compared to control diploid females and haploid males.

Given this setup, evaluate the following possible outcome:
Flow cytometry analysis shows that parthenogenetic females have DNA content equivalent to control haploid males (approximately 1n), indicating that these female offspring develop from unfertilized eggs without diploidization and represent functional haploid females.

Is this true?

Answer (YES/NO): NO